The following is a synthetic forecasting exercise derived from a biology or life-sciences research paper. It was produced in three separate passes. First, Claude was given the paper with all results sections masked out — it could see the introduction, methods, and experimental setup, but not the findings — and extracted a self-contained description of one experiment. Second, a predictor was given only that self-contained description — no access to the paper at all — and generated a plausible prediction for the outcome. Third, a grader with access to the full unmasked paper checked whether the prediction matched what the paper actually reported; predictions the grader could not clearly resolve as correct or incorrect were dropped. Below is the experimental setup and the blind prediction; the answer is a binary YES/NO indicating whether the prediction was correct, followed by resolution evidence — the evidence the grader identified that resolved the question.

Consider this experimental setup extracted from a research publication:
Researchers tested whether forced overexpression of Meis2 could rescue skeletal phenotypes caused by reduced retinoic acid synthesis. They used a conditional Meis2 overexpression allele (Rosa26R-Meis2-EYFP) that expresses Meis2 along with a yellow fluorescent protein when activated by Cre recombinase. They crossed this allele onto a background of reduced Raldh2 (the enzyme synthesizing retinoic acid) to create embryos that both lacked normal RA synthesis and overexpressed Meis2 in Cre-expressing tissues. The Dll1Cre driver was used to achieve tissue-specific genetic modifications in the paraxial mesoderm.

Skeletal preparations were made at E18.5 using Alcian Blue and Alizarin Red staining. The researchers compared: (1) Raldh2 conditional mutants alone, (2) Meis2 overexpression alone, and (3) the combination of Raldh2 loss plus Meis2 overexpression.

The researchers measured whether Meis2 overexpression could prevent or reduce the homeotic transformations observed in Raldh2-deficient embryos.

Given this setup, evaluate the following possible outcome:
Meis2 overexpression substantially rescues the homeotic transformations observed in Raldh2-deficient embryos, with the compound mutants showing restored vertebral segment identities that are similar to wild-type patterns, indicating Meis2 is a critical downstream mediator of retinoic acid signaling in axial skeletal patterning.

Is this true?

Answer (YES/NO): YES